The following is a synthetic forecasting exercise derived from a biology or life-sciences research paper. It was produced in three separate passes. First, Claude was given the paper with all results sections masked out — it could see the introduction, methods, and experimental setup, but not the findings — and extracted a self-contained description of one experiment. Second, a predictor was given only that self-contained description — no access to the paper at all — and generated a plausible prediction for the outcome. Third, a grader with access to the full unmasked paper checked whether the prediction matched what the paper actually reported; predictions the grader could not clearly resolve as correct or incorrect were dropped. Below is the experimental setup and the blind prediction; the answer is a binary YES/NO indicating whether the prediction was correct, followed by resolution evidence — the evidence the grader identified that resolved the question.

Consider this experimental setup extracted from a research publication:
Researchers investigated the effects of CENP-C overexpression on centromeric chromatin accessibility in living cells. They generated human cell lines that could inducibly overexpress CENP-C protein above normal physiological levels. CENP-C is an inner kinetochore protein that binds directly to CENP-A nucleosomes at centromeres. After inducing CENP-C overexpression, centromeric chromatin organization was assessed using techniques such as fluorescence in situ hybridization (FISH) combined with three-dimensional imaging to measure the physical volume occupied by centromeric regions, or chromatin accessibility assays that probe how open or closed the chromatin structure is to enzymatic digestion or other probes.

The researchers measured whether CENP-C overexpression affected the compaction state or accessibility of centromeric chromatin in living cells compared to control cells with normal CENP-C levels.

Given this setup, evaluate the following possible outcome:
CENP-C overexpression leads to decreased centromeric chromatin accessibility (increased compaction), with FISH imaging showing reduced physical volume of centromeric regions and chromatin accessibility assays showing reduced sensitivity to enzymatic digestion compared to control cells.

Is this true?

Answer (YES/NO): NO